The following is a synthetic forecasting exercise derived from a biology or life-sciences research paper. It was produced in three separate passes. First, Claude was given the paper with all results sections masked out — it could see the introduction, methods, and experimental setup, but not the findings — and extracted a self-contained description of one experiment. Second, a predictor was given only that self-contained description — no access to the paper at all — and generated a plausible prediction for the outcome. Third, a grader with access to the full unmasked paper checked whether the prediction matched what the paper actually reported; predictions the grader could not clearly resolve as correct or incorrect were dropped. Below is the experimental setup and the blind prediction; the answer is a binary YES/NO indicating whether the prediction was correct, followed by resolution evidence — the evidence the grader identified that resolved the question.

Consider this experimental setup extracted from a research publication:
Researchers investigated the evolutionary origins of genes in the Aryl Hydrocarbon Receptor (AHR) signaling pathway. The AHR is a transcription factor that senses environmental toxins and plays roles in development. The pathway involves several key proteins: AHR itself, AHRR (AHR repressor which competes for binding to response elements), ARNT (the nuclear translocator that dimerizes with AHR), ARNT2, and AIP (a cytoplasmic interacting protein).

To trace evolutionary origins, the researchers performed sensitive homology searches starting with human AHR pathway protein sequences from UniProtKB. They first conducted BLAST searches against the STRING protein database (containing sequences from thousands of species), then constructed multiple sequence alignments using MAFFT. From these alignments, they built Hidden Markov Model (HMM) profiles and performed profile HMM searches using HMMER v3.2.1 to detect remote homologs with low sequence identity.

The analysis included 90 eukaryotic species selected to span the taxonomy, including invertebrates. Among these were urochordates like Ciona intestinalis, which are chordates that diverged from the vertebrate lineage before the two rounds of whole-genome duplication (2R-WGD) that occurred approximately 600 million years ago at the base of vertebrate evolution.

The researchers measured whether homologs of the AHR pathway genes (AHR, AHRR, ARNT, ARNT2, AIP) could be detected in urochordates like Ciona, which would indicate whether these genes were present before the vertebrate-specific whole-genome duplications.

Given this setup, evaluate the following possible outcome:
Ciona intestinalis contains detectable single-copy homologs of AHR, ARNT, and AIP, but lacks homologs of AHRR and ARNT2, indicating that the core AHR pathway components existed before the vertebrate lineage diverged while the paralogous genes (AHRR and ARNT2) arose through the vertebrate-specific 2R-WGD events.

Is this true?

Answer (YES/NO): YES